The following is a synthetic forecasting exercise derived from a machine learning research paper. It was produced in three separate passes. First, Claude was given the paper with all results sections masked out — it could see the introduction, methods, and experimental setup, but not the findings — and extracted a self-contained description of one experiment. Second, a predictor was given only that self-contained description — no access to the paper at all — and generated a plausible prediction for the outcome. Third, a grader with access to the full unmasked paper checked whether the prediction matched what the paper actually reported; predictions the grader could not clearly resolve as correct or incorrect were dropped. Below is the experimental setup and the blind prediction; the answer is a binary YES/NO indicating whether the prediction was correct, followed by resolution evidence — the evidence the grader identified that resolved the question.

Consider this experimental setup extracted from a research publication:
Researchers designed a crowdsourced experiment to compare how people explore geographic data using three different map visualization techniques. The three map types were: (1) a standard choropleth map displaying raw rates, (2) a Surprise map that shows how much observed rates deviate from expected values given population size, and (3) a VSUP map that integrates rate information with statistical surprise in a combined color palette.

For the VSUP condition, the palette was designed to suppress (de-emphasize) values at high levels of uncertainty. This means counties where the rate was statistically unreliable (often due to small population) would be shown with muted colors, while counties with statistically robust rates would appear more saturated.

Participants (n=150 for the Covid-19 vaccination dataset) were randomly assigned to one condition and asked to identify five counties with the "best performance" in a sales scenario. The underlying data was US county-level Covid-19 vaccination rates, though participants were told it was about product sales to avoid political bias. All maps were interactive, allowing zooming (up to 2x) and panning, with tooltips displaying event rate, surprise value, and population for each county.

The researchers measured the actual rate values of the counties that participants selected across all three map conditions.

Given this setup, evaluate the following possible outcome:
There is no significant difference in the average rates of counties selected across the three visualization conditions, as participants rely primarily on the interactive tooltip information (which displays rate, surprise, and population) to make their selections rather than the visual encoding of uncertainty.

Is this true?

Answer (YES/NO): NO